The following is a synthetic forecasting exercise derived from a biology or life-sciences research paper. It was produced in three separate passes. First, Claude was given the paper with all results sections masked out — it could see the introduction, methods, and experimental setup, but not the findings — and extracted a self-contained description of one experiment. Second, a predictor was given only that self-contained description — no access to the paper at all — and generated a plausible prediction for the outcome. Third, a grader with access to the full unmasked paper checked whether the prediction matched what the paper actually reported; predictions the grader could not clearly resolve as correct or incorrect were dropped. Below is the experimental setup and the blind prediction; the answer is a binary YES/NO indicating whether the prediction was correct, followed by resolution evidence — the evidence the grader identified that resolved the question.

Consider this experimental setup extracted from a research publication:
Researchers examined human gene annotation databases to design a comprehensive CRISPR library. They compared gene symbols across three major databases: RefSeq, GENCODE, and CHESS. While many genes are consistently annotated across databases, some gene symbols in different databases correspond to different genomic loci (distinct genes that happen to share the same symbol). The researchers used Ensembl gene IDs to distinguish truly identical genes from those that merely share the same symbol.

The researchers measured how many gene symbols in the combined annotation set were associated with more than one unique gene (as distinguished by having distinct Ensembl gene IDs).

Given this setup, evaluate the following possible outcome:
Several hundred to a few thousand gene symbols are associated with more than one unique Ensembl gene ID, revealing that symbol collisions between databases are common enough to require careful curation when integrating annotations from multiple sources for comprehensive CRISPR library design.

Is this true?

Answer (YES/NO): NO